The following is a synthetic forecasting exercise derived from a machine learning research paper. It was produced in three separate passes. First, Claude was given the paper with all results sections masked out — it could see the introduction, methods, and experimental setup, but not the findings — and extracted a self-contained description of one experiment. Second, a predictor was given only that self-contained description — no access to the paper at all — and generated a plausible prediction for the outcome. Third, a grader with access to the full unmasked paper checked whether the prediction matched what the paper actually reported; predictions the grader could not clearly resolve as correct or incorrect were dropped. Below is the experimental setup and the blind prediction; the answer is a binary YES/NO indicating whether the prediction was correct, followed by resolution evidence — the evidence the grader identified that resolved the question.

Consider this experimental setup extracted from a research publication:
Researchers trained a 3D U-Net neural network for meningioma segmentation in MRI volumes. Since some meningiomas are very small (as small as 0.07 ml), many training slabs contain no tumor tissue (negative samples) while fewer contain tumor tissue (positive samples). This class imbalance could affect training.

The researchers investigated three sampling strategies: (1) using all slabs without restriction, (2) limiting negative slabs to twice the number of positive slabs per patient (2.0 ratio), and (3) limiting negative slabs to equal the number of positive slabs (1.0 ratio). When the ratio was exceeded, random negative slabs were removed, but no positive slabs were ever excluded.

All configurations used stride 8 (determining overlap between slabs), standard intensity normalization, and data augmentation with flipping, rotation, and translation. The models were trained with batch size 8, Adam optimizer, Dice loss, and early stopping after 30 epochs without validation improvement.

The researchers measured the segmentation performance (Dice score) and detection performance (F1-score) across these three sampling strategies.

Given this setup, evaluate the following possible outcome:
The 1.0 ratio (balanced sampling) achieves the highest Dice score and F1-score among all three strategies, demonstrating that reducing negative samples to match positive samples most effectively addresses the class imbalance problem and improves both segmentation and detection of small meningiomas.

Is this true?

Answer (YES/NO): NO